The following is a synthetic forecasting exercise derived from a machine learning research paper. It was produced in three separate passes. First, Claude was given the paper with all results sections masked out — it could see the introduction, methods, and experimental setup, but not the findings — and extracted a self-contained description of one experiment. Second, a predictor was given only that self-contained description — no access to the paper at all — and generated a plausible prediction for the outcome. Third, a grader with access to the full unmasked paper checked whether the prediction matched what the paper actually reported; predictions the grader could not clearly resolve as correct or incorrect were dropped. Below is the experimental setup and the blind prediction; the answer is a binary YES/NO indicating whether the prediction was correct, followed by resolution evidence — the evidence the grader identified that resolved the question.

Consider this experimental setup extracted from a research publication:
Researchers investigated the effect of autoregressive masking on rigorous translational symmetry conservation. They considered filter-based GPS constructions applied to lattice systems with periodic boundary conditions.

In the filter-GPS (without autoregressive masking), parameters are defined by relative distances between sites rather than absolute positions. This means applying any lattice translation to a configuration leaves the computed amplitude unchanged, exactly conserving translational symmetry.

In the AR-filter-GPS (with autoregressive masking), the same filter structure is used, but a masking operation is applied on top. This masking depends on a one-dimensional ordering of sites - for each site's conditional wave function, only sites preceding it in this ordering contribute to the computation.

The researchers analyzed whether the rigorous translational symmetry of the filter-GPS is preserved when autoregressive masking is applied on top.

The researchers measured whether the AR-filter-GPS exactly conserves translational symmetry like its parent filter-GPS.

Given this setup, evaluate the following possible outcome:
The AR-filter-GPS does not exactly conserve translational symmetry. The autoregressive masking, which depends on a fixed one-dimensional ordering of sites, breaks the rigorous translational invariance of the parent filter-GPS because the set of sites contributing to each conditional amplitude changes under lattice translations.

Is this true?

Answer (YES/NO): YES